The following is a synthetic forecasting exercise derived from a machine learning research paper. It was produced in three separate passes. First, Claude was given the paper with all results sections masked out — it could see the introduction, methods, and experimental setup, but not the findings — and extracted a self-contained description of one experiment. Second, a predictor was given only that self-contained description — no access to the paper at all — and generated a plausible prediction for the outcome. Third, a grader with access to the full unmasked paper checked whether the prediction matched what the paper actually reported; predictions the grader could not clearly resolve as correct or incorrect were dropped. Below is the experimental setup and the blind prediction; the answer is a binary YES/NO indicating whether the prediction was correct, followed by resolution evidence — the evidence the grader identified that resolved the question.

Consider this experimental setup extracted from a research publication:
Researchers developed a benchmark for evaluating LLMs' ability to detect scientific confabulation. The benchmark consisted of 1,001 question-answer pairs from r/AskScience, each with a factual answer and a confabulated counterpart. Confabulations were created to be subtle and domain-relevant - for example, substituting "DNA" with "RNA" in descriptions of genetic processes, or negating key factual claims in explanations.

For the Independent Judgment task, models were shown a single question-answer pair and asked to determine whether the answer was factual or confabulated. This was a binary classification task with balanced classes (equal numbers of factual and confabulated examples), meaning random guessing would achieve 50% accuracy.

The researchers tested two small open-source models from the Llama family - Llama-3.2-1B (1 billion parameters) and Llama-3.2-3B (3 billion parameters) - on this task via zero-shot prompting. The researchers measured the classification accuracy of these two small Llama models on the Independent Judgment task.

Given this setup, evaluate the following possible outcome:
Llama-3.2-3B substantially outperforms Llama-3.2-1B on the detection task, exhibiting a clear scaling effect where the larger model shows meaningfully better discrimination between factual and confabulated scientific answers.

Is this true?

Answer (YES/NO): NO